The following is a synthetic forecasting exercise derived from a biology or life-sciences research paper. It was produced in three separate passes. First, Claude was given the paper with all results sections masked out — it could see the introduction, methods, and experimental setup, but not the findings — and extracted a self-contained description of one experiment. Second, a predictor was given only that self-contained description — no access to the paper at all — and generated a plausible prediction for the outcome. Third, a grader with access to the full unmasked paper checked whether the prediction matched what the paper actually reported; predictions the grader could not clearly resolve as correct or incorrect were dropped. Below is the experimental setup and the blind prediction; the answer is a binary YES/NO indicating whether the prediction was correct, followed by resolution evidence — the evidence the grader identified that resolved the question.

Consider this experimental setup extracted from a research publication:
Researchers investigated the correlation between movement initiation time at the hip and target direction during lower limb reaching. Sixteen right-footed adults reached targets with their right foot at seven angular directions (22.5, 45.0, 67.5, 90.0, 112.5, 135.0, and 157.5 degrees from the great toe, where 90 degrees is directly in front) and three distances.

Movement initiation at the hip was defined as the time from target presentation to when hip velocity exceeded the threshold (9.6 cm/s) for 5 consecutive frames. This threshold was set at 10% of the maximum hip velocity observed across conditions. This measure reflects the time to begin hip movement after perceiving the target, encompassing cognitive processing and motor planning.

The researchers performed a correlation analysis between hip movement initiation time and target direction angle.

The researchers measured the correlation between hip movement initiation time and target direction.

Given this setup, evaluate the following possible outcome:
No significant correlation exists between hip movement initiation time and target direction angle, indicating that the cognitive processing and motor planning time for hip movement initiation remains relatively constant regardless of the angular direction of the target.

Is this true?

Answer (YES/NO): NO